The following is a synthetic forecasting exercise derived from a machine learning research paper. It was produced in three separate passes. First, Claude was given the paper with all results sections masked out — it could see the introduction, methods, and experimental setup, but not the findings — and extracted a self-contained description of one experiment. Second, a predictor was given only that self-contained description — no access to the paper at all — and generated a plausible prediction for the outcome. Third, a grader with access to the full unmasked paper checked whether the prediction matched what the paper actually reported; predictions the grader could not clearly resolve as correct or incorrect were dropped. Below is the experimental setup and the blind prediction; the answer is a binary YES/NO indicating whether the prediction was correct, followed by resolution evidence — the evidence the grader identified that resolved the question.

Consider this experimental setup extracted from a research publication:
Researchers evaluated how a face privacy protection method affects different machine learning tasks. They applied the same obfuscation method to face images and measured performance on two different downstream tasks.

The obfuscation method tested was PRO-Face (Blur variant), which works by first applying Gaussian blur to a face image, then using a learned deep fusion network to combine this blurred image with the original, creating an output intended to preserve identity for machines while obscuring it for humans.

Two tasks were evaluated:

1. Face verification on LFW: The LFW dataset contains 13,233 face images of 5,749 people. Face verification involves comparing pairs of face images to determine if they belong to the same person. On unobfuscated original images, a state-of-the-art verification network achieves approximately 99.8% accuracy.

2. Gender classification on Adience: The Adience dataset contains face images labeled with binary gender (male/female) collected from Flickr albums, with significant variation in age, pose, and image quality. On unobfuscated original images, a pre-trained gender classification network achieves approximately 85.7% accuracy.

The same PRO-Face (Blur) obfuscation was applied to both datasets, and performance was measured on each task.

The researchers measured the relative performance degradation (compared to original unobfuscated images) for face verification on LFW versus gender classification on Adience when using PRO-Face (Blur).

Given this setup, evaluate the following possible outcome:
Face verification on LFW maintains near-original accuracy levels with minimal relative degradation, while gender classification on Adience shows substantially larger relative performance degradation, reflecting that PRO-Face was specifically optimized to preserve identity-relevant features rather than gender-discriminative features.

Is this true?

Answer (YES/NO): YES